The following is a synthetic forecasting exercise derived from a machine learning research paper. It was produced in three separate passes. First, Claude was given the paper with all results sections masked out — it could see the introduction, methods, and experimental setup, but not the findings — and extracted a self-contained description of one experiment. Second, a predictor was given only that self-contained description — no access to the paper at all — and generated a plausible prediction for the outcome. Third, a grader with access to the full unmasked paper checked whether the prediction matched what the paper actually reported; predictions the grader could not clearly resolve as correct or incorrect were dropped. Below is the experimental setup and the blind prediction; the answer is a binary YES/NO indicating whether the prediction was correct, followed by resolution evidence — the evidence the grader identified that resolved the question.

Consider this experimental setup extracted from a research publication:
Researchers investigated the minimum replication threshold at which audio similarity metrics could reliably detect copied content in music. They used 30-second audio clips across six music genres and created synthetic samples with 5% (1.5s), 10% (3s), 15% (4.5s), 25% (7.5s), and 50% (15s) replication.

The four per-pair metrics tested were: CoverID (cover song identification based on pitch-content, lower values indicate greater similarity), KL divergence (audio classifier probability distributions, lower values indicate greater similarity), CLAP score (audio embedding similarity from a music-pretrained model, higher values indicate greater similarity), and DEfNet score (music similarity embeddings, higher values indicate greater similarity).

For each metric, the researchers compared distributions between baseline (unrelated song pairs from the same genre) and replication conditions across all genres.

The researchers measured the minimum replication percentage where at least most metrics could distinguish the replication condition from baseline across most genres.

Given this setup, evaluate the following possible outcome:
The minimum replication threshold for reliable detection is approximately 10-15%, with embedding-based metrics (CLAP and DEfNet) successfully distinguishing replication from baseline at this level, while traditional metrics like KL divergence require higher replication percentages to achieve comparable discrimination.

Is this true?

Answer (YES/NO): NO